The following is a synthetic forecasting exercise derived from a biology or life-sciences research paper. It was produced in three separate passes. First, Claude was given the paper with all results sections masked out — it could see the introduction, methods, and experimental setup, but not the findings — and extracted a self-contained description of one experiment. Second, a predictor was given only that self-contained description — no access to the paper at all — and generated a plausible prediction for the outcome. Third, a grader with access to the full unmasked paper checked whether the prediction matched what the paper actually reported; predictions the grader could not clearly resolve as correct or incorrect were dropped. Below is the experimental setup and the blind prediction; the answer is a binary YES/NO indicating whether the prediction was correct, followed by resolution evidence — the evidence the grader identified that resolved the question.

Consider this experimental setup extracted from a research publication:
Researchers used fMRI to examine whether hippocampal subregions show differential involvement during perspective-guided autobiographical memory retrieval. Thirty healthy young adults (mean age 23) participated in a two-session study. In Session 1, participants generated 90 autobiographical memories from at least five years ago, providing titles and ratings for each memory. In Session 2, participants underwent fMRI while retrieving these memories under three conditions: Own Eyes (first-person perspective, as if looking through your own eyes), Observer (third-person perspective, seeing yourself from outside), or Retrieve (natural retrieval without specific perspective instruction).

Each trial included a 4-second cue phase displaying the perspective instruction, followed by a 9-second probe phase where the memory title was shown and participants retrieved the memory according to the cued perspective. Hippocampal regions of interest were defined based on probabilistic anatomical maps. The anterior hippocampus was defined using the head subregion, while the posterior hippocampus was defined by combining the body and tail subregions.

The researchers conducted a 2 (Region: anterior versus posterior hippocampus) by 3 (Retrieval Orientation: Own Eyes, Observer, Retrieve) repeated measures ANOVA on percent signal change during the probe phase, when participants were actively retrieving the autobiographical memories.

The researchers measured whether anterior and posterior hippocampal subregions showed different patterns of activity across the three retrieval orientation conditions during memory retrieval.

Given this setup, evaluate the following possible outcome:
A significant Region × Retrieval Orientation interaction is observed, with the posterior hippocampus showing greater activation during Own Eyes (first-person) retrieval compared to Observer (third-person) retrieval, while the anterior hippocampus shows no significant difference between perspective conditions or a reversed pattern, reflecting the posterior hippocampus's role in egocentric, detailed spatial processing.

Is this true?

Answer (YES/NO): NO